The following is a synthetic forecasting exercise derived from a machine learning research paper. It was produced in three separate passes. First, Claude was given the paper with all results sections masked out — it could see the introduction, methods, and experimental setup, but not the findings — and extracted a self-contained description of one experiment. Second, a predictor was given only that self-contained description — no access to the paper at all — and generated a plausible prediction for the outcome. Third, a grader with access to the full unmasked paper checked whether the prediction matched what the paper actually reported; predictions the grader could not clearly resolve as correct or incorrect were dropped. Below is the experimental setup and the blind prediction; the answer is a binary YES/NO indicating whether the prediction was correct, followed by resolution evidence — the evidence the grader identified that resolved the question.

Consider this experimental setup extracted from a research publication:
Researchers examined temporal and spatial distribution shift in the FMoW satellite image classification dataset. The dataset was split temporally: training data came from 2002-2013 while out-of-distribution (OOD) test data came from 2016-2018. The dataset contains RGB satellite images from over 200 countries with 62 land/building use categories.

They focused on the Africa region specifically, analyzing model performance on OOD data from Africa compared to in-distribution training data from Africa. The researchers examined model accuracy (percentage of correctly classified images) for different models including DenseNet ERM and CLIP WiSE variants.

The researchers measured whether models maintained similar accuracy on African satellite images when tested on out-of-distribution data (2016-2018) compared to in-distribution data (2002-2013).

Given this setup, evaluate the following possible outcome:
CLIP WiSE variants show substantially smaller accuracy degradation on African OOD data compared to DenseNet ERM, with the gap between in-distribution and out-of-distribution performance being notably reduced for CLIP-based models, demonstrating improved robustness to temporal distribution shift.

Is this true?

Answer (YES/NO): YES